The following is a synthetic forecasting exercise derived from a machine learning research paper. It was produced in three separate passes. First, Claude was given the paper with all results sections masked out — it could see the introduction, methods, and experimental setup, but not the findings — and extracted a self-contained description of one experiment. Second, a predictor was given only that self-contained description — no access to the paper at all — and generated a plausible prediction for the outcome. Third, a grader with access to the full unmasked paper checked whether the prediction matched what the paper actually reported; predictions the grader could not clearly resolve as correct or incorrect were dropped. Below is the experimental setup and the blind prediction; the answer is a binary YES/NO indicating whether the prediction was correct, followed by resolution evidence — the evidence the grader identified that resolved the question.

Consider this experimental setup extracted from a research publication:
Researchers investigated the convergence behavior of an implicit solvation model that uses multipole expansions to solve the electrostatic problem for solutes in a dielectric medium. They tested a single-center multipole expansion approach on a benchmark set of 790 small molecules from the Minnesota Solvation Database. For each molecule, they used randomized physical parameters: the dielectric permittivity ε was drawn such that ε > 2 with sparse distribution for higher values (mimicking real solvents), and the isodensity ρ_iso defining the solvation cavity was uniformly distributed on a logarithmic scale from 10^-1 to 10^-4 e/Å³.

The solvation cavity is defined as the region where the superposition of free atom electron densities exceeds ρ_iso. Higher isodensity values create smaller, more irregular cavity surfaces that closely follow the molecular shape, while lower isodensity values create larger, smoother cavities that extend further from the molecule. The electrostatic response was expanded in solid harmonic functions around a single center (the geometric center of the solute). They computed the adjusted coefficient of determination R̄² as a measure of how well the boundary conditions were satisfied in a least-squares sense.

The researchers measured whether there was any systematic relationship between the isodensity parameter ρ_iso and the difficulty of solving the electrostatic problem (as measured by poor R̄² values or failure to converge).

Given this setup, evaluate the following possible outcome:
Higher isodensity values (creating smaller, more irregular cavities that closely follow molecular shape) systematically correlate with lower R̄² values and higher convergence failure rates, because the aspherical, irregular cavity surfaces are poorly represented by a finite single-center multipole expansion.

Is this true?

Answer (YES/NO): YES